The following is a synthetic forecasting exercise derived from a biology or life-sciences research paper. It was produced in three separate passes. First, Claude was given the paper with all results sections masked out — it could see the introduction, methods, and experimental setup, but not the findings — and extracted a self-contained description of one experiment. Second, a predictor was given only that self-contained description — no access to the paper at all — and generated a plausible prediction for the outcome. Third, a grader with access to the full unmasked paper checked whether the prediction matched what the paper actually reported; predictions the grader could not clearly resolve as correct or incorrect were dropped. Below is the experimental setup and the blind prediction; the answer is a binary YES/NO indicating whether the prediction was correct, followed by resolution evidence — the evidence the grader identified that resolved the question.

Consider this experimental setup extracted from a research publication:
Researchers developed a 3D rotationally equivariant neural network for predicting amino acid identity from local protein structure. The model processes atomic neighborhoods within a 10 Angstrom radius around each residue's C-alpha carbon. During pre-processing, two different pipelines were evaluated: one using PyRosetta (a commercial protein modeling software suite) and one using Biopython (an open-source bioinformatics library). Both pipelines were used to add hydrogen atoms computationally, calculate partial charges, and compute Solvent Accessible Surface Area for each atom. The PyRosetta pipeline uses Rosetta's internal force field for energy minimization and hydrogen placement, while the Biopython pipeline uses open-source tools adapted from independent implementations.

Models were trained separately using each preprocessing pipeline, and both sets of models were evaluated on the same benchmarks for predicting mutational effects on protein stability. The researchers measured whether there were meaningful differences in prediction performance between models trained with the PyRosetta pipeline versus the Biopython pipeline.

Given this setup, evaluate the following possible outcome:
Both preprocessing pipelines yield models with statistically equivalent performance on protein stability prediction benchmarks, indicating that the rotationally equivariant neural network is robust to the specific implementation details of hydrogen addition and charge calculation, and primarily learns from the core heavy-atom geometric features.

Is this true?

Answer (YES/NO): YES